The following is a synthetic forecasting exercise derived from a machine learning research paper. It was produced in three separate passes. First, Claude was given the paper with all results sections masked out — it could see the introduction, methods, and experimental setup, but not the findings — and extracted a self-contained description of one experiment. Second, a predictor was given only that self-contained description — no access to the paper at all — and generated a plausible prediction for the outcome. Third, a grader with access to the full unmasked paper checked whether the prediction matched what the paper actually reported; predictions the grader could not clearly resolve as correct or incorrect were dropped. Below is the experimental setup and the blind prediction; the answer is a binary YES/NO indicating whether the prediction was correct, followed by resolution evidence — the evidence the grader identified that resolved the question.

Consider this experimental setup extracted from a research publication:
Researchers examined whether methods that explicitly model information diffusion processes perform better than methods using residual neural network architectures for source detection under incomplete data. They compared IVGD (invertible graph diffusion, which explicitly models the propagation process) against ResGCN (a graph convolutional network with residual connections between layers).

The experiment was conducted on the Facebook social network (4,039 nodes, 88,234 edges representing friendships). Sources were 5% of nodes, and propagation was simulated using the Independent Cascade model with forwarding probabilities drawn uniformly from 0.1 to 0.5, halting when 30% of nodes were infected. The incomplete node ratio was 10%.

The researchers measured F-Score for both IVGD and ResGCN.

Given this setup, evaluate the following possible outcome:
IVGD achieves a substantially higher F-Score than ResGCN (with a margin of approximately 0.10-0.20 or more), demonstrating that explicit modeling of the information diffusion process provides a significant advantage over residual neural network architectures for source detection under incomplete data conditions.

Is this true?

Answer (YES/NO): YES